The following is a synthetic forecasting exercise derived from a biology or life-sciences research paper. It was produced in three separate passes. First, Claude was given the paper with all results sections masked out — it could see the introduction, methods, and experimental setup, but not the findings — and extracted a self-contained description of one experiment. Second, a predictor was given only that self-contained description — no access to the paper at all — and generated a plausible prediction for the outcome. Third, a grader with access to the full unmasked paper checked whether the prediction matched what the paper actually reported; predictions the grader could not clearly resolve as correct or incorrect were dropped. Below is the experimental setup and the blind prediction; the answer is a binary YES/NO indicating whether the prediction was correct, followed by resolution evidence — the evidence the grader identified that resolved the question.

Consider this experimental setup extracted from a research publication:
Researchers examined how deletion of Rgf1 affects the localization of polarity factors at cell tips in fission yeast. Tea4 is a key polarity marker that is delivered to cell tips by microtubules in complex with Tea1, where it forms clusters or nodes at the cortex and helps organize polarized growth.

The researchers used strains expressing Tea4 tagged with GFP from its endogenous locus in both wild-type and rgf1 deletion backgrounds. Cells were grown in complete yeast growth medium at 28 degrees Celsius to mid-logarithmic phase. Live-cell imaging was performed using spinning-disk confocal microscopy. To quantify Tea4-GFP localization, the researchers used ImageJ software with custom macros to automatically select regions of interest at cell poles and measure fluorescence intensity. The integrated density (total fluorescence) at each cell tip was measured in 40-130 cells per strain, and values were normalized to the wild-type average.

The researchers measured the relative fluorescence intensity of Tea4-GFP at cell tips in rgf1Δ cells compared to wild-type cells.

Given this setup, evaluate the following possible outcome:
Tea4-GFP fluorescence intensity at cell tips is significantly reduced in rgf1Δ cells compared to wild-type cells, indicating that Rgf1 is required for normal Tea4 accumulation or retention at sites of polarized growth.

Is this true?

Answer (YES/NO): YES